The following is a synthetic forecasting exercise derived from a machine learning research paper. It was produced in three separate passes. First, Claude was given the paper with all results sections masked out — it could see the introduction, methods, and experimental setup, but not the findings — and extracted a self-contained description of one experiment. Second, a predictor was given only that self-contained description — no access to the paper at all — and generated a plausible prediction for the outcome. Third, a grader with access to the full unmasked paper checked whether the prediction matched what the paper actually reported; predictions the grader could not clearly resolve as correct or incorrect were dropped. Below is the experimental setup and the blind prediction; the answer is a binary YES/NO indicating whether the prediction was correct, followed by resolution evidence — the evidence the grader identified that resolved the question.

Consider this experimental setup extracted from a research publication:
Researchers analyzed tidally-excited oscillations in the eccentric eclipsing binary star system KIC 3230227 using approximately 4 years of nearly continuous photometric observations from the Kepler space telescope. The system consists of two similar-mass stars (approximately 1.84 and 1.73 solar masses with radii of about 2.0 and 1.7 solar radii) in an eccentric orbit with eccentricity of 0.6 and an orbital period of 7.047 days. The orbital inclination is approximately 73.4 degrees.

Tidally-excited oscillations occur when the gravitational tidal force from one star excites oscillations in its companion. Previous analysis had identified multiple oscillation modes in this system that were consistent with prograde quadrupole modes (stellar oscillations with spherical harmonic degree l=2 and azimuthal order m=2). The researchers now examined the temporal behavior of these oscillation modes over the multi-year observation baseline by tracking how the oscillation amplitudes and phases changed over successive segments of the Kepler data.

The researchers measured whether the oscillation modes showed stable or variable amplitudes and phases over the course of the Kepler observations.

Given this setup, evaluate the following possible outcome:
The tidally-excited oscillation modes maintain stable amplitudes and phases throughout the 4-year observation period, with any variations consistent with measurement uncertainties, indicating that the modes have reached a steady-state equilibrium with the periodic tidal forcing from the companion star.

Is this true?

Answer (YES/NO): YES